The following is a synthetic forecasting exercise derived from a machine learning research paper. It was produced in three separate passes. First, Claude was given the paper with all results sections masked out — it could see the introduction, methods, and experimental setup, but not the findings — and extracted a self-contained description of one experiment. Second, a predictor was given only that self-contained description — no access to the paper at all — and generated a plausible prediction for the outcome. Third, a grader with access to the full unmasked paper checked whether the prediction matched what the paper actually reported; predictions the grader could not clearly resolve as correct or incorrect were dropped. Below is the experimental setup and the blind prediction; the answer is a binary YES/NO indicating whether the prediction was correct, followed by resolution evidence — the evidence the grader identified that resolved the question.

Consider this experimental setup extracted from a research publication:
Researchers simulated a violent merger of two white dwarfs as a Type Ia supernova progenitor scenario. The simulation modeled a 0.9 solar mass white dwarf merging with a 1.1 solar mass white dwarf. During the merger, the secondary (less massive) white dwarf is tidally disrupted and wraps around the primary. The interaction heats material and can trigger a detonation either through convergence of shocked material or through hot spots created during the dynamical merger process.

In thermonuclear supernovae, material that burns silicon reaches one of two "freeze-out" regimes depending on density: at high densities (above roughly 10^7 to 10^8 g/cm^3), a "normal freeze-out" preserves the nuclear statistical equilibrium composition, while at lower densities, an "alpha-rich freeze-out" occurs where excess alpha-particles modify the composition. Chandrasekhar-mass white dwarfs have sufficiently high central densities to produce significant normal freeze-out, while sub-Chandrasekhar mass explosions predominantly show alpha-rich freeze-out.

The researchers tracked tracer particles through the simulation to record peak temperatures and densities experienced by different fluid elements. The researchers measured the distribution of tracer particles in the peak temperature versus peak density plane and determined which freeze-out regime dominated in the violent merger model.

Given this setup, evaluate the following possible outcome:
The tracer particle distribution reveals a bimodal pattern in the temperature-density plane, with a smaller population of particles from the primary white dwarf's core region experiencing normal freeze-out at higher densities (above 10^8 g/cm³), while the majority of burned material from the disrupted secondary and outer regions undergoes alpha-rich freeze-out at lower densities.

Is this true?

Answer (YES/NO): NO